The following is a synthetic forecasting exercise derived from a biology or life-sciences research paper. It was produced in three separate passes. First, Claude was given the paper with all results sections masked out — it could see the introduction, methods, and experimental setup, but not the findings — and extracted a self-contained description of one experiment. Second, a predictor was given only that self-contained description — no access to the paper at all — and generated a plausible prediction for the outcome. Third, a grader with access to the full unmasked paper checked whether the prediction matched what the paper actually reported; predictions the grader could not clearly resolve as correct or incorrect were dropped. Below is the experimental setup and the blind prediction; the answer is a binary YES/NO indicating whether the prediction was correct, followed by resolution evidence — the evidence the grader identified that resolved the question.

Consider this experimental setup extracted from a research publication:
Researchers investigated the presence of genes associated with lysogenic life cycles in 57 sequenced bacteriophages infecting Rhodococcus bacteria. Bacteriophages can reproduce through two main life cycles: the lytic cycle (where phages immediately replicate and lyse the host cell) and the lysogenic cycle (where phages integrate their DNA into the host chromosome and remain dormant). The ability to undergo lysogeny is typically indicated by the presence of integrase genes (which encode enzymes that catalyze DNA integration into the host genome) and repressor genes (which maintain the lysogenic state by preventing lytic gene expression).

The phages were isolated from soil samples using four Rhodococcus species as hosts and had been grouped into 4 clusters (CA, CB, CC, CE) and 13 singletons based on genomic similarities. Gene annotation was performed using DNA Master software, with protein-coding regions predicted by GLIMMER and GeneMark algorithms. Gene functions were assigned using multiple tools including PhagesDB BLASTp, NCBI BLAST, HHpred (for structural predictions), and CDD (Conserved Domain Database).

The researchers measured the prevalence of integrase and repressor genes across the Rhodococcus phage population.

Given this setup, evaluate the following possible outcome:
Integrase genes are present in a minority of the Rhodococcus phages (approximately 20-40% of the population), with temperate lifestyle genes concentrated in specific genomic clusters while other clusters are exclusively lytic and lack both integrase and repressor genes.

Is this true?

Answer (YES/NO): NO